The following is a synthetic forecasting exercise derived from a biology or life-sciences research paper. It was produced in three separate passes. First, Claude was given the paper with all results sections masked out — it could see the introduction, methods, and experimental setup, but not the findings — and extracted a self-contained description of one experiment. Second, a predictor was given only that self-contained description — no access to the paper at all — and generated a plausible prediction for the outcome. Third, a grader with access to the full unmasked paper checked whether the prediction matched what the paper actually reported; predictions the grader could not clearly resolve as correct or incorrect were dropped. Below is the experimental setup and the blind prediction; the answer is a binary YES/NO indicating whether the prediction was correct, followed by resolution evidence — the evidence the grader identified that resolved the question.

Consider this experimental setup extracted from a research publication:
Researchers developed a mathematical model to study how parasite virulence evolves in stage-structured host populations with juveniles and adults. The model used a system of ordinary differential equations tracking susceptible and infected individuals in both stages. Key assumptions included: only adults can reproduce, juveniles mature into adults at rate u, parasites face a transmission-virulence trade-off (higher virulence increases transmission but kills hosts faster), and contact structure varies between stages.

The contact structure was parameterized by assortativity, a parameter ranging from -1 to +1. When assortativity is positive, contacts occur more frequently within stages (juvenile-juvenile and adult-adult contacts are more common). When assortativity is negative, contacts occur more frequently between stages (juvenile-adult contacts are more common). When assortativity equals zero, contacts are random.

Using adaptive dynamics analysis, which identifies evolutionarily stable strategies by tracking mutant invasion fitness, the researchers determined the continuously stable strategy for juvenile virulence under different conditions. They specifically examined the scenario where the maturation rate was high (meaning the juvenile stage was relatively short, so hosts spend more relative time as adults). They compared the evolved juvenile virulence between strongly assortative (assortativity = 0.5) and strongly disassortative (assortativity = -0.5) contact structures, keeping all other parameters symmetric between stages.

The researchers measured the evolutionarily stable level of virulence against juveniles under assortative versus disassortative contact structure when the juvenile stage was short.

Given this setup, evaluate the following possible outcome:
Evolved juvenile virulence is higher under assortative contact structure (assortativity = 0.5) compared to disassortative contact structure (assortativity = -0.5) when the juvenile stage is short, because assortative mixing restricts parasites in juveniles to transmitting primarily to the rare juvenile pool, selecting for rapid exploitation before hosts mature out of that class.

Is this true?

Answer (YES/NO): NO